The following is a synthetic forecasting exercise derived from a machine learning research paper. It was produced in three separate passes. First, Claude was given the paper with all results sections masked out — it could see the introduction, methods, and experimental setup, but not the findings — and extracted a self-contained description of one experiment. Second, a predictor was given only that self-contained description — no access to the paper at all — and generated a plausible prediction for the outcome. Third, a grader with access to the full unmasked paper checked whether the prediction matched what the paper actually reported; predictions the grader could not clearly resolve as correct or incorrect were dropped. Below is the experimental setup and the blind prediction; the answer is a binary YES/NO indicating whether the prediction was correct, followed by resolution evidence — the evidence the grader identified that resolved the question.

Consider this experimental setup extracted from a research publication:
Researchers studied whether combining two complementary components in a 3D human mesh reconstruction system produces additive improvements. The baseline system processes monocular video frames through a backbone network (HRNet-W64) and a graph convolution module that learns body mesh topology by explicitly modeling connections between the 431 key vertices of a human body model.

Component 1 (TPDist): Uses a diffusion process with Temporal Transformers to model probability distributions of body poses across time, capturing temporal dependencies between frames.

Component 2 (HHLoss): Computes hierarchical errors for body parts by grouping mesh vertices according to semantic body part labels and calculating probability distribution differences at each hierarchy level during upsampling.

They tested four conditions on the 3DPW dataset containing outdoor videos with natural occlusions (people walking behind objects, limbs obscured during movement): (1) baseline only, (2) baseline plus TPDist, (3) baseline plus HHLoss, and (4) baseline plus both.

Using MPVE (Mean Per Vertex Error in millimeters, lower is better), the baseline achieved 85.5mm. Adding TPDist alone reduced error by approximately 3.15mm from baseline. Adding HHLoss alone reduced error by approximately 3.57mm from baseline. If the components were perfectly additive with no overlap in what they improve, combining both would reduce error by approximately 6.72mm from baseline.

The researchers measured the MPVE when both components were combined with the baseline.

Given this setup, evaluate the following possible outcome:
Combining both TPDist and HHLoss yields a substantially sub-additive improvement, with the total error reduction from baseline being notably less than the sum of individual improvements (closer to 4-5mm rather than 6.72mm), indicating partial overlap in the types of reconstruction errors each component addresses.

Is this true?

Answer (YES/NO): NO